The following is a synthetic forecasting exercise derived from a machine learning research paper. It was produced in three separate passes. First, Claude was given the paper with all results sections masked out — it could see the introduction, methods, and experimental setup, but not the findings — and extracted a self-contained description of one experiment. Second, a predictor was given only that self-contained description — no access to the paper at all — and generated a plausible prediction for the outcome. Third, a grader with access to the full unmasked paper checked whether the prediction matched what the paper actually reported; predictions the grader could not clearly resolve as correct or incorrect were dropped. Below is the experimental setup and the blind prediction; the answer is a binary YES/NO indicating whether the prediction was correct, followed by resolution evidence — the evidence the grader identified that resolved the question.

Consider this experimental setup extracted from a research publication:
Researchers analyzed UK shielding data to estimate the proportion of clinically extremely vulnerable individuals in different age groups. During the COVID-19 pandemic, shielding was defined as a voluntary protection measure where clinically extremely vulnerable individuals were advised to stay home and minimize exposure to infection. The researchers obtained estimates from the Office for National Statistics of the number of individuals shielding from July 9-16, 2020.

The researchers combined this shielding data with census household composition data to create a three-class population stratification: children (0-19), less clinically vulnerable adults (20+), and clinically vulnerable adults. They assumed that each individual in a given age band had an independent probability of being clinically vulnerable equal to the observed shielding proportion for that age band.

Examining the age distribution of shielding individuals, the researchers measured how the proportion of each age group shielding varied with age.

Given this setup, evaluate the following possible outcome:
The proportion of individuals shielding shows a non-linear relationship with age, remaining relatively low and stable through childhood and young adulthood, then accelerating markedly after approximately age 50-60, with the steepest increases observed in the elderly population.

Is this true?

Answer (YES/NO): NO